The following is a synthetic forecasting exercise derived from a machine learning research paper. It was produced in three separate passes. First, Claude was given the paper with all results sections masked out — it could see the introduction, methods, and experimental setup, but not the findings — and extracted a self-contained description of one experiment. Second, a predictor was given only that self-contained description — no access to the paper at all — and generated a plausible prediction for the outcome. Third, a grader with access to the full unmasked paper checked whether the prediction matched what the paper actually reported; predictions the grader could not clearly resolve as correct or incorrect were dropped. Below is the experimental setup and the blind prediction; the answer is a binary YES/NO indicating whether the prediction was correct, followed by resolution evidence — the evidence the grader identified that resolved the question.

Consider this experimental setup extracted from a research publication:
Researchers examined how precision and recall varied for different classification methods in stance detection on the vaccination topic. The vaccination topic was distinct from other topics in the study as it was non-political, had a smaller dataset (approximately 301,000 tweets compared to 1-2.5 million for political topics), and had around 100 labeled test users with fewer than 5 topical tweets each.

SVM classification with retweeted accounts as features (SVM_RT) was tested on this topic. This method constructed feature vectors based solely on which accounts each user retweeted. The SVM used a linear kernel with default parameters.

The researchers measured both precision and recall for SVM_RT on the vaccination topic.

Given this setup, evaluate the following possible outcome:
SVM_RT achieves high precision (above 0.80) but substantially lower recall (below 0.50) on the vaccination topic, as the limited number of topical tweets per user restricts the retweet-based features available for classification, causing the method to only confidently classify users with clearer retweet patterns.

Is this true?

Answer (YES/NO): NO